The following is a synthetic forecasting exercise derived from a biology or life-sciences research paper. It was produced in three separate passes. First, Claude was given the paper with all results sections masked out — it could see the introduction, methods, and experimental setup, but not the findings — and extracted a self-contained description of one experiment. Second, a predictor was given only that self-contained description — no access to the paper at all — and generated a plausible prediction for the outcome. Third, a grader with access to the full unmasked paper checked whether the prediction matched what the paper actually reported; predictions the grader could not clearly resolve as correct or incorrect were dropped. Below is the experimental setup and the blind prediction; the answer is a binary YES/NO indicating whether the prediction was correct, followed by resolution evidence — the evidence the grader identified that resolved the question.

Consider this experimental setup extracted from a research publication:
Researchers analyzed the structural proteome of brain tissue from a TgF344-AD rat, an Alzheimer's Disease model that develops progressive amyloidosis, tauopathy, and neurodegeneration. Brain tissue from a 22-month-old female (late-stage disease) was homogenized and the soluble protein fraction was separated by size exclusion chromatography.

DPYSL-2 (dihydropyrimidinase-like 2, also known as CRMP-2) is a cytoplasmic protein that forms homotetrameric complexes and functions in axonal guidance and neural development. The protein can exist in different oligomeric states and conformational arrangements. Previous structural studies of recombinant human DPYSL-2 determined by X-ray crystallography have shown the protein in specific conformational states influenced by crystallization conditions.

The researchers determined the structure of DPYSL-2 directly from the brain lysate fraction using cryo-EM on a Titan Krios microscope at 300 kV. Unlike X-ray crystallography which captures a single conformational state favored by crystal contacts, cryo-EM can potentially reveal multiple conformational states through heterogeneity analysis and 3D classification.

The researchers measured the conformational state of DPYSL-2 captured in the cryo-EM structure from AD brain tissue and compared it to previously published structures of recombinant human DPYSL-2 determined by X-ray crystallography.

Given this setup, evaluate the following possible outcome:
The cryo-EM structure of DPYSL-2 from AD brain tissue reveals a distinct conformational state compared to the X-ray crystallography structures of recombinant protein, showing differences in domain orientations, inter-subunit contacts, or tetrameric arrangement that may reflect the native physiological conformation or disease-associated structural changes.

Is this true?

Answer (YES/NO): NO